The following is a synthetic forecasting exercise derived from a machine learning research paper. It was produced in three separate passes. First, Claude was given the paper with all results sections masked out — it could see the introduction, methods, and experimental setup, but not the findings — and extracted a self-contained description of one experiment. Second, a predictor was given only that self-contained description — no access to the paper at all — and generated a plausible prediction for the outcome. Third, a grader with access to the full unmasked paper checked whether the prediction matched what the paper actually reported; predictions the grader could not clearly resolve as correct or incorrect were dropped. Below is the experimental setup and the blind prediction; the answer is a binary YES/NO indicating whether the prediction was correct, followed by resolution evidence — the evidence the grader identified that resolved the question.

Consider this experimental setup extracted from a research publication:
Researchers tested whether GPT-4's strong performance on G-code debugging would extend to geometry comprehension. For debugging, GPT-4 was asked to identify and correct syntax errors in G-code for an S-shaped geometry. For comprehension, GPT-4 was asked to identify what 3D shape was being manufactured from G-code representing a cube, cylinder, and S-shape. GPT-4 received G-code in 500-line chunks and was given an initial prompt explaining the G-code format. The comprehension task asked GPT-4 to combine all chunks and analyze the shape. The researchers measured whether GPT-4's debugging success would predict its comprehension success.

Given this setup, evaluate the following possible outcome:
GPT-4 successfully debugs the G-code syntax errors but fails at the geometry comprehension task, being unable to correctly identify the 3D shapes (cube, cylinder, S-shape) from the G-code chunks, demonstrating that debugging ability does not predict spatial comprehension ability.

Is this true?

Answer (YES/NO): NO